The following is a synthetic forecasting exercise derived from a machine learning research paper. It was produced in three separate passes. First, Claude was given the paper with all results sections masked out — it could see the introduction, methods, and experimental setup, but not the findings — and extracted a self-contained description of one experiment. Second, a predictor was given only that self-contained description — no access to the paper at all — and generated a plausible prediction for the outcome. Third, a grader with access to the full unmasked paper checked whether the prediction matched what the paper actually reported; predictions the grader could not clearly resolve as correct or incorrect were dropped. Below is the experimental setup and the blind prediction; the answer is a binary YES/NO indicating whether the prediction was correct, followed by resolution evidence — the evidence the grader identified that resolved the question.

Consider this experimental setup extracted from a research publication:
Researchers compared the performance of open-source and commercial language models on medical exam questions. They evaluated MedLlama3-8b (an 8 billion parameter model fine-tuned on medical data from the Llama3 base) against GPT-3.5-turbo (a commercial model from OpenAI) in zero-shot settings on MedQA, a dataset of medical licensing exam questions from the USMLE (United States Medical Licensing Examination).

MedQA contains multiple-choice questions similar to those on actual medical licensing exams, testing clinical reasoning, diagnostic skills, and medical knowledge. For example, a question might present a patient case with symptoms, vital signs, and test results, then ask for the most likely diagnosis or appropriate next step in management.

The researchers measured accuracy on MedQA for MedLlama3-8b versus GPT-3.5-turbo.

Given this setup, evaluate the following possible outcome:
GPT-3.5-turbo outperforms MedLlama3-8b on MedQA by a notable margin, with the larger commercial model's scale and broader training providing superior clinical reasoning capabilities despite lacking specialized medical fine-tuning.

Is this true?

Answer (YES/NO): NO